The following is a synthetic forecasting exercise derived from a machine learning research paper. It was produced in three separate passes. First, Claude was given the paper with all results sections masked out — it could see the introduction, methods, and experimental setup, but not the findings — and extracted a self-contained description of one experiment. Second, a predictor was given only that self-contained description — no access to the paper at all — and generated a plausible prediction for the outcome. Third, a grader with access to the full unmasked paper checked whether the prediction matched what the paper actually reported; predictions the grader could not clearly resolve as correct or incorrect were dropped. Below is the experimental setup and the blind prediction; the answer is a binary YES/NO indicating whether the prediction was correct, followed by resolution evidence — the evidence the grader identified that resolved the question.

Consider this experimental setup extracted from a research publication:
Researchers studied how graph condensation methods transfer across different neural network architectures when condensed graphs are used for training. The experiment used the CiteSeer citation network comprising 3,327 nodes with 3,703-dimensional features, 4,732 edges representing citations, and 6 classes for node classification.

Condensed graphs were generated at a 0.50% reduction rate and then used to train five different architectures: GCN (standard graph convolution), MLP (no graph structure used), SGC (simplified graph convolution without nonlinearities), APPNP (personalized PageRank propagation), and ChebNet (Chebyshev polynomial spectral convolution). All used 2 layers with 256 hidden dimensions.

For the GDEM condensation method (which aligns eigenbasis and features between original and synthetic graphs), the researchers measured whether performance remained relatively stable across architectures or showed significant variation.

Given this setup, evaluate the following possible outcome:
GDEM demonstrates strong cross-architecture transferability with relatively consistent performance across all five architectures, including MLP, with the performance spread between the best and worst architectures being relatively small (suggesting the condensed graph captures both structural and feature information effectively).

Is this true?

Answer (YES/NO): YES